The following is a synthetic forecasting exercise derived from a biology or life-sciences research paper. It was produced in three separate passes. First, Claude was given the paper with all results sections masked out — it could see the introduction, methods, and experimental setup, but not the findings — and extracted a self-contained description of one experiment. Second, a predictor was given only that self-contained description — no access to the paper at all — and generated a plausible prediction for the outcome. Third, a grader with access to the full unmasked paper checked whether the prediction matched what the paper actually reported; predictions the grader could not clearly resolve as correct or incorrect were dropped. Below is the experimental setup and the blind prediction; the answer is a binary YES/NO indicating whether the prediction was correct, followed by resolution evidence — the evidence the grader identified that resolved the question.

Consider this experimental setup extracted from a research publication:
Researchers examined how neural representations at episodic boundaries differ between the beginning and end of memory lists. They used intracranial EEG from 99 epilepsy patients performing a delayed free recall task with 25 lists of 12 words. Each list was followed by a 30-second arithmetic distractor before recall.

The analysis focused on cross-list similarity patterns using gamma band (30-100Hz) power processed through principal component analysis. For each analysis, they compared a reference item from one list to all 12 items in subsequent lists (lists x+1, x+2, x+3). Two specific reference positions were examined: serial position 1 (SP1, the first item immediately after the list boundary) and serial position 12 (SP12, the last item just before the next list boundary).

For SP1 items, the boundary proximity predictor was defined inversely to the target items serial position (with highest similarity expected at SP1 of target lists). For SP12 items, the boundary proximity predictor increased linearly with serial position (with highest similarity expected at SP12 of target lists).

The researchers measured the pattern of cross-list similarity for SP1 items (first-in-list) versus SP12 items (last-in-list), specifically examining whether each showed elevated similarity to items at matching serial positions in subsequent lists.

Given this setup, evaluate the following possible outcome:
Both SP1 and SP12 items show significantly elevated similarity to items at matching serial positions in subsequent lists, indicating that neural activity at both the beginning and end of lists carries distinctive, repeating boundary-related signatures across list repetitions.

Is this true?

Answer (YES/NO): YES